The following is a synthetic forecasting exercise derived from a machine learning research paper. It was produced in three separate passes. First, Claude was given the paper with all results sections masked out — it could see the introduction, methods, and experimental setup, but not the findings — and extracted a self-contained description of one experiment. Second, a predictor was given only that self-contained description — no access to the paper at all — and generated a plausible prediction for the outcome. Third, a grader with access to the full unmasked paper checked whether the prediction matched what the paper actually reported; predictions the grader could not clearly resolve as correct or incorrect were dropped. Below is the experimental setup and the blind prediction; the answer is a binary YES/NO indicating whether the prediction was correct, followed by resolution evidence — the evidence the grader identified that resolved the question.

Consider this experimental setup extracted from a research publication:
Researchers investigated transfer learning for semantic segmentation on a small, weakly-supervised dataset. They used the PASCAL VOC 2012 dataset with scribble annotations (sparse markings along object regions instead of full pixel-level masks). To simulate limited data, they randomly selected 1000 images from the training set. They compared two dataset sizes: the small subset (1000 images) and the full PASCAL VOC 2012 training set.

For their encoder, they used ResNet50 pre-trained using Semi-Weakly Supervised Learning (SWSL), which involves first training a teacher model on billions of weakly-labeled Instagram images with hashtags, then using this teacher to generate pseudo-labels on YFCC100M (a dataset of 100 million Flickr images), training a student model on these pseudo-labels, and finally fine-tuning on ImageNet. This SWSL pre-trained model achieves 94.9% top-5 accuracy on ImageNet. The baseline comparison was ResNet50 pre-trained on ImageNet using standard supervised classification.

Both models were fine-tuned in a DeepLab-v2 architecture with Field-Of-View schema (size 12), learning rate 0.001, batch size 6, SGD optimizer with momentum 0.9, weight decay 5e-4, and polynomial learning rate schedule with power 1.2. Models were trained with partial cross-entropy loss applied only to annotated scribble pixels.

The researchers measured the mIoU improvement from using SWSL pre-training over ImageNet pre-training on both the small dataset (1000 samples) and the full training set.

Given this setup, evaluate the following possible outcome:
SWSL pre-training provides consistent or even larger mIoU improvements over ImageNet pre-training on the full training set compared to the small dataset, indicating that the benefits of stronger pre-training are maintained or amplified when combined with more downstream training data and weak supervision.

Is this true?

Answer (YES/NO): NO